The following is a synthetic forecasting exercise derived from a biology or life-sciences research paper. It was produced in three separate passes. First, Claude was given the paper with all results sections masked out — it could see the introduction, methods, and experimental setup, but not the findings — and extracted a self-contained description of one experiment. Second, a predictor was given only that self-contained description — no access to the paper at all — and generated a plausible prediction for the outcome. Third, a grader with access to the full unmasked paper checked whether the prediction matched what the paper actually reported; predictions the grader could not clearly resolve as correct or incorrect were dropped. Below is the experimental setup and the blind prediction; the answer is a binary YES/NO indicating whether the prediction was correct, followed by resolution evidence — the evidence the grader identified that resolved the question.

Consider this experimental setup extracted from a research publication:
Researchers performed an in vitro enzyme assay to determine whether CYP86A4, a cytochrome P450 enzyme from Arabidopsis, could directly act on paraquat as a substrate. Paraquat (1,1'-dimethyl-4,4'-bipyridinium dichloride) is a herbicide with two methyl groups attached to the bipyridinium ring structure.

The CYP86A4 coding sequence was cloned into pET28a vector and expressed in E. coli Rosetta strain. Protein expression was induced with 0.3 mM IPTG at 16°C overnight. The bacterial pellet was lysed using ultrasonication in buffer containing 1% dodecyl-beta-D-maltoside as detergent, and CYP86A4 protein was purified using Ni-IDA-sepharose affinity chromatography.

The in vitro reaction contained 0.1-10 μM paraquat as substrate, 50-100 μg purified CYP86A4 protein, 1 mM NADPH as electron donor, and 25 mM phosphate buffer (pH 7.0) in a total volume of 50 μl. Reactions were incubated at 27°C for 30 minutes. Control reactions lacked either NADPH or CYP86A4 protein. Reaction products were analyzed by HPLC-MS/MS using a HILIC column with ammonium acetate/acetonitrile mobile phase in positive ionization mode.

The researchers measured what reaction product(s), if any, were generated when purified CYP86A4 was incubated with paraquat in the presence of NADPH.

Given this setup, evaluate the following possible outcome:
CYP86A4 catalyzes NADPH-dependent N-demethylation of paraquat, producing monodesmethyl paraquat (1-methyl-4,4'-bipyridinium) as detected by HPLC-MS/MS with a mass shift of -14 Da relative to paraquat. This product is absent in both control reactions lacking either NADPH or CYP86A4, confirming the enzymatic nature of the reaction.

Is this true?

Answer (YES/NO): NO